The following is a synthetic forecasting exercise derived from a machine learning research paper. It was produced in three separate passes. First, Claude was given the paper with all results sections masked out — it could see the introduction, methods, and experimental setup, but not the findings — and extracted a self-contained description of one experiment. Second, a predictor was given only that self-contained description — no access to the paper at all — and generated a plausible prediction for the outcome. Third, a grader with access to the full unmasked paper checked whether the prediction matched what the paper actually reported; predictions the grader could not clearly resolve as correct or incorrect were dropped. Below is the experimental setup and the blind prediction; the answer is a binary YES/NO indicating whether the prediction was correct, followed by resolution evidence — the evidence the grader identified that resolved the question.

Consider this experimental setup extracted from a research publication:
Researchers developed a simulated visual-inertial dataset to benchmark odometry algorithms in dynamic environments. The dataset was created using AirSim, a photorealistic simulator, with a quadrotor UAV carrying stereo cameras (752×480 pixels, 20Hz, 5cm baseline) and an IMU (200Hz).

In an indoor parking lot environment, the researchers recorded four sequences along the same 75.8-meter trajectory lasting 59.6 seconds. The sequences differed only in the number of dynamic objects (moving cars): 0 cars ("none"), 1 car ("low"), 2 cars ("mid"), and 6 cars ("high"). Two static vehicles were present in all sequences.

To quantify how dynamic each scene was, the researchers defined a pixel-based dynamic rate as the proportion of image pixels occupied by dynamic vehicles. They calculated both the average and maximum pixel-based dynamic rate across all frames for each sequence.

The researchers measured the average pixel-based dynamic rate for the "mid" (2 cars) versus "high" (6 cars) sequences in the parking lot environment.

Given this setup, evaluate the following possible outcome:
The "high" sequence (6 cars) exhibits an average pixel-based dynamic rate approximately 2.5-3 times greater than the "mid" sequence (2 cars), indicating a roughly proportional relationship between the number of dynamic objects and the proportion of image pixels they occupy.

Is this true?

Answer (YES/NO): NO